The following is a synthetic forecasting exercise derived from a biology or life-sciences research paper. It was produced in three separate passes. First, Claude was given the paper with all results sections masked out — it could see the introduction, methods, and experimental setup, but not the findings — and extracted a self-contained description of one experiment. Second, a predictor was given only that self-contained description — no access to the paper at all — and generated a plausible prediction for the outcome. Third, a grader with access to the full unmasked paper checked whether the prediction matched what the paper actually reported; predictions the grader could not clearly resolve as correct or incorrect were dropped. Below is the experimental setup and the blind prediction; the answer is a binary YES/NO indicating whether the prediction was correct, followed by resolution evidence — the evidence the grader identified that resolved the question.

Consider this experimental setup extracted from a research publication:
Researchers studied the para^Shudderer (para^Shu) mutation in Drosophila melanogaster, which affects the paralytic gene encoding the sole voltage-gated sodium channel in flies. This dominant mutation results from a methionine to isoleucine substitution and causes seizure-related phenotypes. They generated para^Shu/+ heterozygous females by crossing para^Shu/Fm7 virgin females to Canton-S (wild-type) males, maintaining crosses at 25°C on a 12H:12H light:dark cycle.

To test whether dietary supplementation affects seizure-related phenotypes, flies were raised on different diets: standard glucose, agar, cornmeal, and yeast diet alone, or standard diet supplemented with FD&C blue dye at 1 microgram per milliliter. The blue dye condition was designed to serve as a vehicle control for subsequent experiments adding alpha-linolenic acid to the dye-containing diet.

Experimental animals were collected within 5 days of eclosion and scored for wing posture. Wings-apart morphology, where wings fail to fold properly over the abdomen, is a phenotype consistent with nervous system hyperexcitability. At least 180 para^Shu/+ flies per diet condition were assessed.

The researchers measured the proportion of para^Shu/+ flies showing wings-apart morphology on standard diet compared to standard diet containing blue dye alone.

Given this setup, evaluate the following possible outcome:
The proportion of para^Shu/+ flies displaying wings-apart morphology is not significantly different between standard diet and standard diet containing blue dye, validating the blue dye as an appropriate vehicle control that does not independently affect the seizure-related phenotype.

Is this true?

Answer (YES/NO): YES